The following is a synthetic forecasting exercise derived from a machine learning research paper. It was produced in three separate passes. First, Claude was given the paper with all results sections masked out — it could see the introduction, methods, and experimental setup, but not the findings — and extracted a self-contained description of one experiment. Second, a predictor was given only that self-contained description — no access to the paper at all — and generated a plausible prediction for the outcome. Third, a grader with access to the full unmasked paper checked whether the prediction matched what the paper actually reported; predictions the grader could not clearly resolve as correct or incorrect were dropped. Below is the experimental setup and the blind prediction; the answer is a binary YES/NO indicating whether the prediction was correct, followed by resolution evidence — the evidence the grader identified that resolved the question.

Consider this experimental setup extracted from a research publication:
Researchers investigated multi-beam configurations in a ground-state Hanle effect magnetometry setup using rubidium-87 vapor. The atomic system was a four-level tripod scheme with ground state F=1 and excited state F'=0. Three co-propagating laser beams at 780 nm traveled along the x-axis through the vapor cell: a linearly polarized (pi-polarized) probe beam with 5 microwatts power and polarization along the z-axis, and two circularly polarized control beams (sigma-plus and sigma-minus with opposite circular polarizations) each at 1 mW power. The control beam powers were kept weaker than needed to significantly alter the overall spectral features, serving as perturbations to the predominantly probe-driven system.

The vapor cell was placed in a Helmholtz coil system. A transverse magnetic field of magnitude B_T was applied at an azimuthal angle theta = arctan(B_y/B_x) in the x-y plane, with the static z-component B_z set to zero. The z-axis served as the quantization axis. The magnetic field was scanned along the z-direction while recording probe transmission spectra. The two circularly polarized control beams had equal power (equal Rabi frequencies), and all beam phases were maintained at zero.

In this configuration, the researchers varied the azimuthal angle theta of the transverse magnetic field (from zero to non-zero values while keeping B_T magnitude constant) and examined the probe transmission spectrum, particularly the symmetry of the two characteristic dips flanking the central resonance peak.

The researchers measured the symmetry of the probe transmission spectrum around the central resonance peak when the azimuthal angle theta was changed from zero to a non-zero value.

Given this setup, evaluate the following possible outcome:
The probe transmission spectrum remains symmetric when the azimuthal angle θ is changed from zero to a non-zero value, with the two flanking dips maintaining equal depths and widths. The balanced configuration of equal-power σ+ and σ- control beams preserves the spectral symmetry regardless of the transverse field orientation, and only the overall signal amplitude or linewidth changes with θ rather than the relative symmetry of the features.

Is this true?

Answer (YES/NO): NO